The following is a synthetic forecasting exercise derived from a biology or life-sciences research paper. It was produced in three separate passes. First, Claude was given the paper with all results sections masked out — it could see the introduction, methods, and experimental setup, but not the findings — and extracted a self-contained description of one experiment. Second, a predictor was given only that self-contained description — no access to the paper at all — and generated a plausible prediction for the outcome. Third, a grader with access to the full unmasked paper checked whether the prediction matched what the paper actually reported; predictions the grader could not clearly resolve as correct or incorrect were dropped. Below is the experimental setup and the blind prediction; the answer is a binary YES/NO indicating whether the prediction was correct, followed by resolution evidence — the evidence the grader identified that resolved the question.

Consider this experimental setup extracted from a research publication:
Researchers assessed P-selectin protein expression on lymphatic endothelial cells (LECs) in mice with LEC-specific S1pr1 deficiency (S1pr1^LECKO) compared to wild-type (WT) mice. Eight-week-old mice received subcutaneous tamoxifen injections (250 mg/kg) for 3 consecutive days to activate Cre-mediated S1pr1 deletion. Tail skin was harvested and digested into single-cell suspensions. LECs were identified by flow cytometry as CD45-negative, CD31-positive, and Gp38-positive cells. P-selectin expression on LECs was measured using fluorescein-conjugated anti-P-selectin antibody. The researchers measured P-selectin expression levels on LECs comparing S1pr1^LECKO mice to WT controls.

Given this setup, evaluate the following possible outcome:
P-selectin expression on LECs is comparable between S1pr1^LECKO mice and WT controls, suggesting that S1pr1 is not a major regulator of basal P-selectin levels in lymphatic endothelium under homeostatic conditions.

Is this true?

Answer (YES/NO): NO